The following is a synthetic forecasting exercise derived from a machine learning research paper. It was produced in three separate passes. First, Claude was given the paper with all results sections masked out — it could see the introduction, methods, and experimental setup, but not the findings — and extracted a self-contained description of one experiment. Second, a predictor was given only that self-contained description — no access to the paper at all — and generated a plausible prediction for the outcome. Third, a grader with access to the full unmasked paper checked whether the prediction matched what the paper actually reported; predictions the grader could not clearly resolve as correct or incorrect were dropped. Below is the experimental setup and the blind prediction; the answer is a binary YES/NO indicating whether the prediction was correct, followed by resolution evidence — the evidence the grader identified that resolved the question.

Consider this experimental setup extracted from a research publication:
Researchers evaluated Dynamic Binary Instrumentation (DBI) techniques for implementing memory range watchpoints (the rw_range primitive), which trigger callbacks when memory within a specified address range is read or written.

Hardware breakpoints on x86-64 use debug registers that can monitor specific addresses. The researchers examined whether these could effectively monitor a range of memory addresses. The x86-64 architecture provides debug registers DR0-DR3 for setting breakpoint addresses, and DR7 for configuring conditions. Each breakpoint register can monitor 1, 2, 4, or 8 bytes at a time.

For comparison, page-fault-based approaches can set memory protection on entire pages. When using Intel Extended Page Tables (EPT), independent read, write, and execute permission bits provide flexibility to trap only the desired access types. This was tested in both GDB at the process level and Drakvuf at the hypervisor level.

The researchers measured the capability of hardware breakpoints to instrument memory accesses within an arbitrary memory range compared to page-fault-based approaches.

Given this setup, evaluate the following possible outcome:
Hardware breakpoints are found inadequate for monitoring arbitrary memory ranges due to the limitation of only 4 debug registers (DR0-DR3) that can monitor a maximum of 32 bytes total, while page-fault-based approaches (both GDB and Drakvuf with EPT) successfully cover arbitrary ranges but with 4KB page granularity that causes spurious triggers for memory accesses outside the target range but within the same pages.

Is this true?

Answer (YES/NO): NO